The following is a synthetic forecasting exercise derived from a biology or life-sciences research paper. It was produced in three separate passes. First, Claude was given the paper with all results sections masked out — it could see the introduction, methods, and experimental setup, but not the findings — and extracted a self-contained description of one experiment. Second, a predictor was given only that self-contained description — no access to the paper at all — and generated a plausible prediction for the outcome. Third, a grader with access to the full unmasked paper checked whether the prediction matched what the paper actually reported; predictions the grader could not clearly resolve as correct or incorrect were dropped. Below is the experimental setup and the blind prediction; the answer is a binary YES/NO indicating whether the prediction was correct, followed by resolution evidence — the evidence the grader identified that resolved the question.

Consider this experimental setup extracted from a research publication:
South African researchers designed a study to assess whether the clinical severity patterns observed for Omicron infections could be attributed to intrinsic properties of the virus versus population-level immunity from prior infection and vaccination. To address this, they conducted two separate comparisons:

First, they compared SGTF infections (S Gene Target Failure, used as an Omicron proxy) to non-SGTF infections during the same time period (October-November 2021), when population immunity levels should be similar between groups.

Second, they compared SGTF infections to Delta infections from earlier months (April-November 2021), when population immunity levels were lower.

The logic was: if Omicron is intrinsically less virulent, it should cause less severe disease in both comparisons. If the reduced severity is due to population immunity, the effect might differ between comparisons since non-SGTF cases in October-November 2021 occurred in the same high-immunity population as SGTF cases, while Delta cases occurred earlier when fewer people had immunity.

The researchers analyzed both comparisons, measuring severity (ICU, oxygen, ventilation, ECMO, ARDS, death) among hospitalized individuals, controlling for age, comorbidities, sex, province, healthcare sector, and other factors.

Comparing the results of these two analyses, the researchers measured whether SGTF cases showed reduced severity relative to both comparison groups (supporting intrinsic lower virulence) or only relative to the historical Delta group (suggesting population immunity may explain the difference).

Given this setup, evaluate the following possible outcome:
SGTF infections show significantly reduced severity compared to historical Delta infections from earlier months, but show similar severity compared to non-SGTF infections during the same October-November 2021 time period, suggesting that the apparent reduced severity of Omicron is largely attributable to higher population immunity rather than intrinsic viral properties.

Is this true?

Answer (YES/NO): YES